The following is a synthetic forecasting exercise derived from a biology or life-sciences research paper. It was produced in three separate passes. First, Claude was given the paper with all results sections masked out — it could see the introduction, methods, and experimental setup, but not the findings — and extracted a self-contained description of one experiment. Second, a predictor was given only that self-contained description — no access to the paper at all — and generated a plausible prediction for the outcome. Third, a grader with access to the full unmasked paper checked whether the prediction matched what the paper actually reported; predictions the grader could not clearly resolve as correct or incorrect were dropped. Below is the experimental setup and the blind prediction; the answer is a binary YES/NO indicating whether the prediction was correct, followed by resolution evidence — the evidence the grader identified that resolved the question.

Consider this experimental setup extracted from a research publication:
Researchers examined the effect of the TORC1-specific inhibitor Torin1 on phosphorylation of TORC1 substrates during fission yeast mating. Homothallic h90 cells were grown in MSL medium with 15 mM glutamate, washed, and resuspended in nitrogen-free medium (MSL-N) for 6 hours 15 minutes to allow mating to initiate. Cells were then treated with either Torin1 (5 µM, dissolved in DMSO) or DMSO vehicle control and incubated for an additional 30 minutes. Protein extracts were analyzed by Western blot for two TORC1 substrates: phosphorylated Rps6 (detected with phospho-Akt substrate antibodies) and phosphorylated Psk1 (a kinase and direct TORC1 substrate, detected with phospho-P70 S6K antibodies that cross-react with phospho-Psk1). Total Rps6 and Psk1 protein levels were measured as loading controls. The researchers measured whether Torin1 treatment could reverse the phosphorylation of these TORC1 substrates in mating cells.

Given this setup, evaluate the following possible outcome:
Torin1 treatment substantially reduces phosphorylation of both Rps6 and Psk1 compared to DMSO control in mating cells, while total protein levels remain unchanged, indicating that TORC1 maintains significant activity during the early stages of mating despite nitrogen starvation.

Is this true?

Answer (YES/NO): NO